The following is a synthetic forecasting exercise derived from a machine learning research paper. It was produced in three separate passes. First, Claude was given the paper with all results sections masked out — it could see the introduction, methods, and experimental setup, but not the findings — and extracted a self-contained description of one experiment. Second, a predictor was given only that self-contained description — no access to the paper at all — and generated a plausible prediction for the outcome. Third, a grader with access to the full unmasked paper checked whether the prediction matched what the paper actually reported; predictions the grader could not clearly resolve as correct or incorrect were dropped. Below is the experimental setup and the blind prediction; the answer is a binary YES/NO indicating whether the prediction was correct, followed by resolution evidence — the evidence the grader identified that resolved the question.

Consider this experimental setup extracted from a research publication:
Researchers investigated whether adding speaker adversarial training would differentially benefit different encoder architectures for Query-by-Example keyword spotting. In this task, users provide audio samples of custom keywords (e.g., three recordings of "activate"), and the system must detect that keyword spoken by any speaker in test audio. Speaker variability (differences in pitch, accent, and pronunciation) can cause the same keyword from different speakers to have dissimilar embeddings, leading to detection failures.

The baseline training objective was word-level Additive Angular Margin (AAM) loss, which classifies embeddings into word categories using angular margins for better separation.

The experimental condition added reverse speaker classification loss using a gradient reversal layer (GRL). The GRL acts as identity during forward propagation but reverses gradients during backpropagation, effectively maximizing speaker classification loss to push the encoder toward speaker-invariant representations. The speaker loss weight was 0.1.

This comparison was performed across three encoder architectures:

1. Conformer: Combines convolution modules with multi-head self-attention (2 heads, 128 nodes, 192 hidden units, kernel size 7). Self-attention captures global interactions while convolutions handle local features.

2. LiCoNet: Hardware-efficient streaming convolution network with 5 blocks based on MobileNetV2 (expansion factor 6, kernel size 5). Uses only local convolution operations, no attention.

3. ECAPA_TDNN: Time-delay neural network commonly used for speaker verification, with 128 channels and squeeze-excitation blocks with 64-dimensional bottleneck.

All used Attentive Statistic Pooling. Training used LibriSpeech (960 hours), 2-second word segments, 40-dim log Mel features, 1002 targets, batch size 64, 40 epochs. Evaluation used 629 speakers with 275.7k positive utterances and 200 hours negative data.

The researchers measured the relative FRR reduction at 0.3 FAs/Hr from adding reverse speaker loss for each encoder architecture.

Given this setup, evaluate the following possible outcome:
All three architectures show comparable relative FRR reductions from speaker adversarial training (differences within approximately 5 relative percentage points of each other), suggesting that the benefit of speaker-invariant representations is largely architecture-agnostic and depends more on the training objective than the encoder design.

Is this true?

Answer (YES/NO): NO